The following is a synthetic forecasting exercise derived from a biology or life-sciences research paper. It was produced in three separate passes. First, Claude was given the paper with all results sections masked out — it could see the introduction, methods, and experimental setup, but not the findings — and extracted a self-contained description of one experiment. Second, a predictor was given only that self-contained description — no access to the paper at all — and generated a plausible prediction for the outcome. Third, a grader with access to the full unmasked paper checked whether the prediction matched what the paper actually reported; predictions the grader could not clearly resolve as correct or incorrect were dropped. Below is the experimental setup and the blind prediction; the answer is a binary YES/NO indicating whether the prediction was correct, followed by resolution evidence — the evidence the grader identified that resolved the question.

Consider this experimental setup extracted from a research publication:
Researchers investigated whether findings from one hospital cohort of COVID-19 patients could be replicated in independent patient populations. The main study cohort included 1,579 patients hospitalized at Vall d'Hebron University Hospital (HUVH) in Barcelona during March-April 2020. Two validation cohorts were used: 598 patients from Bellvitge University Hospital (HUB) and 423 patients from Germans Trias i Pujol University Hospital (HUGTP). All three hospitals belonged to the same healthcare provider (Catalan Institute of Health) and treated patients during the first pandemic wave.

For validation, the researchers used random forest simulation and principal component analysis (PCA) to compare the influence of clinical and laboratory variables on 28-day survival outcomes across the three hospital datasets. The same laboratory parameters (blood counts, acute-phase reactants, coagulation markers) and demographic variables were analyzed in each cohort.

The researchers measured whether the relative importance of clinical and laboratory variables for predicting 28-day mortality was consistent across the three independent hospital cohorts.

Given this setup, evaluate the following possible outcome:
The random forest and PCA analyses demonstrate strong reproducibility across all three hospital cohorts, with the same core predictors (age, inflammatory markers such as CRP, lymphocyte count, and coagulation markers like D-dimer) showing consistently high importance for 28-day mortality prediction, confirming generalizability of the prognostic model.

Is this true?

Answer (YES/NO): NO